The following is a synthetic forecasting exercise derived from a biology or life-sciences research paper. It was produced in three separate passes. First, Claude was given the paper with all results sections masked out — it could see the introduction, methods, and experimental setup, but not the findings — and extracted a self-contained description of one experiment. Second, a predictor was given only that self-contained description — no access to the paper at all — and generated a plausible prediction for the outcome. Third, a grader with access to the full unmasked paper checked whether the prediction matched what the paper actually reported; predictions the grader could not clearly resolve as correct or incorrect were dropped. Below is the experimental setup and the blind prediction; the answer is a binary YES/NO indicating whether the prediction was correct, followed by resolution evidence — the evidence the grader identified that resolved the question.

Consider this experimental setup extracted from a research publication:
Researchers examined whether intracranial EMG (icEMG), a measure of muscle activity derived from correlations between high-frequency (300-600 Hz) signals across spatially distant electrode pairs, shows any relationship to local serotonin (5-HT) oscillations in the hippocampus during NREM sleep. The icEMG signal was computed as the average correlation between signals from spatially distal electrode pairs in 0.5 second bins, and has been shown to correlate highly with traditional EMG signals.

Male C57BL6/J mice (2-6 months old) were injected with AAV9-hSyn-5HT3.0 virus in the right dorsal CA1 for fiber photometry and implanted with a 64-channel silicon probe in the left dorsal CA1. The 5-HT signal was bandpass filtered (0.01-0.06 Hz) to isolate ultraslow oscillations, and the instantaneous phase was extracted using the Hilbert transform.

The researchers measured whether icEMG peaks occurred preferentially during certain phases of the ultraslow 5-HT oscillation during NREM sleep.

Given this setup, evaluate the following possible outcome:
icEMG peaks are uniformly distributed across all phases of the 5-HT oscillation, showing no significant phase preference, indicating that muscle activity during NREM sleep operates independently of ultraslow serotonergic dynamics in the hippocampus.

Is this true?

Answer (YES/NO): NO